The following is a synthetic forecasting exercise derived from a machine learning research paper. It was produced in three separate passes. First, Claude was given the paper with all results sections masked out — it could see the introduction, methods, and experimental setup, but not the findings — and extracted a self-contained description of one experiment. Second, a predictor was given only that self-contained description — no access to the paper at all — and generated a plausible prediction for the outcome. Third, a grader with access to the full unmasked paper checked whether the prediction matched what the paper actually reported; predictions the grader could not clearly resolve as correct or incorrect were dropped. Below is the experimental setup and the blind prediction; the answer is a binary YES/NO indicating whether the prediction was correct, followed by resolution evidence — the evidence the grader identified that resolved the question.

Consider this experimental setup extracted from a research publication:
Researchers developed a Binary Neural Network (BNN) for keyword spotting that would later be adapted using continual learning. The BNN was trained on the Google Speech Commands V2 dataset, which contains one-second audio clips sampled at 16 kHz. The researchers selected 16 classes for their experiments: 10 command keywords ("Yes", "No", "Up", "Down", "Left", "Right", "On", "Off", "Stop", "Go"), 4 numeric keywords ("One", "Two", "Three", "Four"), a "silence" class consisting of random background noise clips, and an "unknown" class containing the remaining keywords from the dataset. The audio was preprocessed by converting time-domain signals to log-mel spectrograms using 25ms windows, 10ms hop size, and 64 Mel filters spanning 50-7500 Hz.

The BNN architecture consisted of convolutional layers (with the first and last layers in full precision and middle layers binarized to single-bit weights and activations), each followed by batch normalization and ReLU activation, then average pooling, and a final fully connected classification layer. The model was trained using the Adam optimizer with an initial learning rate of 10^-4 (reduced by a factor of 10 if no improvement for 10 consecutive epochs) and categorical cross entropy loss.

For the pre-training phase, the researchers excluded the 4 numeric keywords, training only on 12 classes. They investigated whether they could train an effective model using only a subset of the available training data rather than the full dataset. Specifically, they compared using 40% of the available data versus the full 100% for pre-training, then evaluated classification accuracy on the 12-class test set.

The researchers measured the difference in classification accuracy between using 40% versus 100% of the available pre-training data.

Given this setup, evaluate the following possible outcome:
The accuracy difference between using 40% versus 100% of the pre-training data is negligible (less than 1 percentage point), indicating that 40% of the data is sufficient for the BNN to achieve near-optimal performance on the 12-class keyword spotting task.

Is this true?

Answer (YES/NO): YES